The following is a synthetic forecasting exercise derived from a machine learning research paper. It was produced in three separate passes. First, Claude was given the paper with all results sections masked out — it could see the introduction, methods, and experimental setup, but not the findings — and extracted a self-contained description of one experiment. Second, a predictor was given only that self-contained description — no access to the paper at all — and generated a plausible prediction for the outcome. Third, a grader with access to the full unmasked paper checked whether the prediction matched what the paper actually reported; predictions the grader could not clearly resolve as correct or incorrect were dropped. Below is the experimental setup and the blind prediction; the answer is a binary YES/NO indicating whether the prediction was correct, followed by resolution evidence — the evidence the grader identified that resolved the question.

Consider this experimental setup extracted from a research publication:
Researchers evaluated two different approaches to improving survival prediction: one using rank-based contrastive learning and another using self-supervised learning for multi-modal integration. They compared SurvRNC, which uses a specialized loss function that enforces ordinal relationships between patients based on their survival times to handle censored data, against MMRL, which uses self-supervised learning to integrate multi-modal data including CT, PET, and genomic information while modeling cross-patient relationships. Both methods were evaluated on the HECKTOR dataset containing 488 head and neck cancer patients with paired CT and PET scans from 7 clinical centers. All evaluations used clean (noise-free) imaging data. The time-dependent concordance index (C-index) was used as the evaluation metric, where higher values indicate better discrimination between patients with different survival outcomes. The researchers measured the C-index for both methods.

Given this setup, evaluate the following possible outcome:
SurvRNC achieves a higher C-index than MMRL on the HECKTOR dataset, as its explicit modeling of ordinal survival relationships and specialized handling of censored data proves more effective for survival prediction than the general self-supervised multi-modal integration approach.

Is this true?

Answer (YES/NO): YES